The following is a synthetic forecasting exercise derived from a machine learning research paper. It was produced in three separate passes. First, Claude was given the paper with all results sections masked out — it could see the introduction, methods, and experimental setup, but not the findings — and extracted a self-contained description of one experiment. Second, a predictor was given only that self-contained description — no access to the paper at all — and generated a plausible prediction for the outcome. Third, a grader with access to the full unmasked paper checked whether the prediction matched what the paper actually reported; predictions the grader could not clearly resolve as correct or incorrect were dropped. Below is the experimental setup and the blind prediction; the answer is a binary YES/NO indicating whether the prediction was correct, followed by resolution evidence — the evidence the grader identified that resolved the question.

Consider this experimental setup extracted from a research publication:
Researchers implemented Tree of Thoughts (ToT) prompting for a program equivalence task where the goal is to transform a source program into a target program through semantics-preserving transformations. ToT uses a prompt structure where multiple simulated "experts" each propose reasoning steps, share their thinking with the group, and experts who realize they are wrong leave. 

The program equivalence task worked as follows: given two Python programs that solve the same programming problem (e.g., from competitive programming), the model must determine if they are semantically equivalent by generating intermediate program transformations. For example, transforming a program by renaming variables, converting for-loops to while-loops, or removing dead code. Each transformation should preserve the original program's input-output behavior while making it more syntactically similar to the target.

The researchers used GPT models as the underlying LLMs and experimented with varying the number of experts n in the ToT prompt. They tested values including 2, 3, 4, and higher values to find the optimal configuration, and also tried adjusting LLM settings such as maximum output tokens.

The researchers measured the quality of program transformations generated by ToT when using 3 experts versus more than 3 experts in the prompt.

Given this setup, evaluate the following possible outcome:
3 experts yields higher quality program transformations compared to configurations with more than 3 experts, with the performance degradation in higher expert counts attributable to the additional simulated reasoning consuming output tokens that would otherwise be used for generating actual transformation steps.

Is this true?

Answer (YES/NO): NO